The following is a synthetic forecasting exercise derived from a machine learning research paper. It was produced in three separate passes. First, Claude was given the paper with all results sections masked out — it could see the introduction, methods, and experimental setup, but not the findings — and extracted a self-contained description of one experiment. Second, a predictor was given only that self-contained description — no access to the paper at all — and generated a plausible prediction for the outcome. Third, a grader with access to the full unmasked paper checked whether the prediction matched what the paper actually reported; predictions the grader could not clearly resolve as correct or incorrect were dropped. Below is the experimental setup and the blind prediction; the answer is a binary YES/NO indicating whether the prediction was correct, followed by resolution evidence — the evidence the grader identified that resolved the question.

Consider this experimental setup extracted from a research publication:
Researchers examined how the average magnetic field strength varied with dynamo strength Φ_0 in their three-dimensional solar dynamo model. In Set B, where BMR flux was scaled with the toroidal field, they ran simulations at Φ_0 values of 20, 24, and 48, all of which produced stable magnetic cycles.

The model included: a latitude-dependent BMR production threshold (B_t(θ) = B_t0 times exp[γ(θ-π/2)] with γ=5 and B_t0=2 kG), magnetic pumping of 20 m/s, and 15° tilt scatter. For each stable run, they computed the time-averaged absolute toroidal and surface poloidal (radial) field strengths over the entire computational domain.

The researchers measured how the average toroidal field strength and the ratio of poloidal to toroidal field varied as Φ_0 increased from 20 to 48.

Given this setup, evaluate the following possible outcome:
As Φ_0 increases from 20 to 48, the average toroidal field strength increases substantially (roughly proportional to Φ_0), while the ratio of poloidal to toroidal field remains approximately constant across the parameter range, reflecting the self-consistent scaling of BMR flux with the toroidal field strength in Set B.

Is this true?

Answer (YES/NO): NO